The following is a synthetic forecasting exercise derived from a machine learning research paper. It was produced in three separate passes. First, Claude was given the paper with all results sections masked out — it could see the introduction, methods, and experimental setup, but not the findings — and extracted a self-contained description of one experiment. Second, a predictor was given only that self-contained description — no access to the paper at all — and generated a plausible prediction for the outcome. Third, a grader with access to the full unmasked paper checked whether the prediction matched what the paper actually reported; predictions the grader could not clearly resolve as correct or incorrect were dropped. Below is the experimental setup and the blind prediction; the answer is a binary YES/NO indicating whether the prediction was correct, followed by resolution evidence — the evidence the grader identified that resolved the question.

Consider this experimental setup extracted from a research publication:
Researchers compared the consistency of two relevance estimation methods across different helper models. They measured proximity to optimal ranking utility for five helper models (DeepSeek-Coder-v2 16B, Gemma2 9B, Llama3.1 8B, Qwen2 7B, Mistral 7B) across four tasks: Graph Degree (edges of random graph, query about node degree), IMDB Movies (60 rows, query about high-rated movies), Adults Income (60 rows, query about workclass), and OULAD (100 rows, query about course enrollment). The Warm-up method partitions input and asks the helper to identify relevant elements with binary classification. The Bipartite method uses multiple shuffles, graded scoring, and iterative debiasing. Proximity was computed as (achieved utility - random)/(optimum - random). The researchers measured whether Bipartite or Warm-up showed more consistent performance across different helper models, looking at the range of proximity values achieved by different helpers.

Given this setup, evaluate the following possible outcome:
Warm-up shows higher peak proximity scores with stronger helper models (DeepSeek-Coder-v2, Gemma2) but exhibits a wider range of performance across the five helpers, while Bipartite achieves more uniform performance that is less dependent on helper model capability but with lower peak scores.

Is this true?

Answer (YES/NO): NO